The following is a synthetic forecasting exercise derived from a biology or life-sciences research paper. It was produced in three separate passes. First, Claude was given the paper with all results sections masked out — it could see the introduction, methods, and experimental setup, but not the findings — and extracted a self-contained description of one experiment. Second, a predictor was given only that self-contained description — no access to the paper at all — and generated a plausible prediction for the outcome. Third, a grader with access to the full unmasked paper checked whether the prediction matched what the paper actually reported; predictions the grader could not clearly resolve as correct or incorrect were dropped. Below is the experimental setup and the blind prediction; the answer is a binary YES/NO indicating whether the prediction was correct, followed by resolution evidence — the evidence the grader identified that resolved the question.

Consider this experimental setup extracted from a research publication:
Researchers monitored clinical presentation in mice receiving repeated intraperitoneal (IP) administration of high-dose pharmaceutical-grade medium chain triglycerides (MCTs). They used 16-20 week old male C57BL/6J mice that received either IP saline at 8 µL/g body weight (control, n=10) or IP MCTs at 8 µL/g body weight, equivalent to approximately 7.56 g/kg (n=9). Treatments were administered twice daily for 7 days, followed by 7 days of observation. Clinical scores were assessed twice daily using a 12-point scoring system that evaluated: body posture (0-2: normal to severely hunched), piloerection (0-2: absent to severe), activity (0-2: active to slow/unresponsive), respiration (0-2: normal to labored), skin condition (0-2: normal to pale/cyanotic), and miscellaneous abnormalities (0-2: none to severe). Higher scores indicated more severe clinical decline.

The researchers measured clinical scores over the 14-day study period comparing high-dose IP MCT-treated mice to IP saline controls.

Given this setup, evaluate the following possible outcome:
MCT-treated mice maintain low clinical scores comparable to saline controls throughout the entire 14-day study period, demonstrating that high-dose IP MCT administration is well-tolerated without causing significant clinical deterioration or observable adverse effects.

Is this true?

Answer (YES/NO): NO